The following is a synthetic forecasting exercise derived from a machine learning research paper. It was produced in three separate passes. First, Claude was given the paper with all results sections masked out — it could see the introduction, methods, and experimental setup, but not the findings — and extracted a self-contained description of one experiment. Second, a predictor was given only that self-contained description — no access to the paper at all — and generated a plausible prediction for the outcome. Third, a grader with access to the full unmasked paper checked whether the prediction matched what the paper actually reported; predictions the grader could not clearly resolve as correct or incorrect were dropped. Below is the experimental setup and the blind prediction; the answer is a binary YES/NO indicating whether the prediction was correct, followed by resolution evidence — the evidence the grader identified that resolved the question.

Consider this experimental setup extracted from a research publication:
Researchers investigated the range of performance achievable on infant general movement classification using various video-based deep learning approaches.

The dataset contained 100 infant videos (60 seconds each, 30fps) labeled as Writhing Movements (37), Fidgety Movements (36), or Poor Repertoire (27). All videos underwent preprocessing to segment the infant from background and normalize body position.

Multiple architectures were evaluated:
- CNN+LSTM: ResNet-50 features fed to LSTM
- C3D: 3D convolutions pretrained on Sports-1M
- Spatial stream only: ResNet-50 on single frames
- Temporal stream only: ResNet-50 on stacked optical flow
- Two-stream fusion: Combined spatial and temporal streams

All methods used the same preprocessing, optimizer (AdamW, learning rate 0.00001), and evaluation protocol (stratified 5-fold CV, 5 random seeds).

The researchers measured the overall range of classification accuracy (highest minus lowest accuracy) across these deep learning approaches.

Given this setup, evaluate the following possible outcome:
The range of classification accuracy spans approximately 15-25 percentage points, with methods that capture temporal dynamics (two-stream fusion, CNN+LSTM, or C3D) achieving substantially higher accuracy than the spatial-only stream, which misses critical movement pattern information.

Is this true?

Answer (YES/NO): NO